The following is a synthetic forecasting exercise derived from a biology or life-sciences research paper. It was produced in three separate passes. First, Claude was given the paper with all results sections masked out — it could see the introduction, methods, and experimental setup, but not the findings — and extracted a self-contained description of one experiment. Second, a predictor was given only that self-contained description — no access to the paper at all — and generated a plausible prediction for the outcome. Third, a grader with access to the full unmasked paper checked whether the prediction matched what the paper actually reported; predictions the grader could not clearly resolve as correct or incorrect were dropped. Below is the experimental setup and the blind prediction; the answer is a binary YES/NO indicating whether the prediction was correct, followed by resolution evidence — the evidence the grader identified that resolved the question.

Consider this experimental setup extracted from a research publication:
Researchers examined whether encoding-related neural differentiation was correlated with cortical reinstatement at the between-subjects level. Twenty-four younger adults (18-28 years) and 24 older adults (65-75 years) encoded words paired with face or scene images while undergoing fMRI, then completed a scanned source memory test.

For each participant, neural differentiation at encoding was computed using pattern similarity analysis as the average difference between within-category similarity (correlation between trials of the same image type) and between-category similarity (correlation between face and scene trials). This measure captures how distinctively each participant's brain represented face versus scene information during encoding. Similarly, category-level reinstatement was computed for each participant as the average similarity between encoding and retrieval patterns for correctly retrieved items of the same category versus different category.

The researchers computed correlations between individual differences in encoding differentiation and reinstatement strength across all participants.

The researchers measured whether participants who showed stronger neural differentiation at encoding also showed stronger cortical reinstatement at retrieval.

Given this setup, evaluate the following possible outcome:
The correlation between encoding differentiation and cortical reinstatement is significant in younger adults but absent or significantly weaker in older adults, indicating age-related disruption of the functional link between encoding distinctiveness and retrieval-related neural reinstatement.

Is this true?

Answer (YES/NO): NO